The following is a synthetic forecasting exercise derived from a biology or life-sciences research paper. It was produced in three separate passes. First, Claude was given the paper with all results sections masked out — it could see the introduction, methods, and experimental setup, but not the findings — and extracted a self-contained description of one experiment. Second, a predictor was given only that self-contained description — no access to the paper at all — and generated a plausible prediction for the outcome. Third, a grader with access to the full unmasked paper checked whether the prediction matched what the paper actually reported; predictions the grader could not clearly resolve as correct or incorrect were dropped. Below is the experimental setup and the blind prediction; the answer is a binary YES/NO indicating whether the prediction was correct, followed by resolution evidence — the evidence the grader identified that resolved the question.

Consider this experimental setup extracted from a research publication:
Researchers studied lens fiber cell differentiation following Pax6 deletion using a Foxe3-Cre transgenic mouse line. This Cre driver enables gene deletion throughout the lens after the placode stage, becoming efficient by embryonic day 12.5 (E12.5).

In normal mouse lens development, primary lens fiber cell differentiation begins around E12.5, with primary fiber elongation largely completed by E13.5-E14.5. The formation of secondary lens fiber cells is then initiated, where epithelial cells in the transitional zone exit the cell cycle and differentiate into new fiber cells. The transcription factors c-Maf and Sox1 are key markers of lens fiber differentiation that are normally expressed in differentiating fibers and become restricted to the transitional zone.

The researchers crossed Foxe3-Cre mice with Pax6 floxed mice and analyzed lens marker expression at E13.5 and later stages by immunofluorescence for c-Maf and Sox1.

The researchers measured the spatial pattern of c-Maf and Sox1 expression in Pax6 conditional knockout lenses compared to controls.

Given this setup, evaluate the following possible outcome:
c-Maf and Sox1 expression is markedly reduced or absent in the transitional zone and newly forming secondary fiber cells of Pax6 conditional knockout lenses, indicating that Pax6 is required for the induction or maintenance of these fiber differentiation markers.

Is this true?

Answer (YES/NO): NO